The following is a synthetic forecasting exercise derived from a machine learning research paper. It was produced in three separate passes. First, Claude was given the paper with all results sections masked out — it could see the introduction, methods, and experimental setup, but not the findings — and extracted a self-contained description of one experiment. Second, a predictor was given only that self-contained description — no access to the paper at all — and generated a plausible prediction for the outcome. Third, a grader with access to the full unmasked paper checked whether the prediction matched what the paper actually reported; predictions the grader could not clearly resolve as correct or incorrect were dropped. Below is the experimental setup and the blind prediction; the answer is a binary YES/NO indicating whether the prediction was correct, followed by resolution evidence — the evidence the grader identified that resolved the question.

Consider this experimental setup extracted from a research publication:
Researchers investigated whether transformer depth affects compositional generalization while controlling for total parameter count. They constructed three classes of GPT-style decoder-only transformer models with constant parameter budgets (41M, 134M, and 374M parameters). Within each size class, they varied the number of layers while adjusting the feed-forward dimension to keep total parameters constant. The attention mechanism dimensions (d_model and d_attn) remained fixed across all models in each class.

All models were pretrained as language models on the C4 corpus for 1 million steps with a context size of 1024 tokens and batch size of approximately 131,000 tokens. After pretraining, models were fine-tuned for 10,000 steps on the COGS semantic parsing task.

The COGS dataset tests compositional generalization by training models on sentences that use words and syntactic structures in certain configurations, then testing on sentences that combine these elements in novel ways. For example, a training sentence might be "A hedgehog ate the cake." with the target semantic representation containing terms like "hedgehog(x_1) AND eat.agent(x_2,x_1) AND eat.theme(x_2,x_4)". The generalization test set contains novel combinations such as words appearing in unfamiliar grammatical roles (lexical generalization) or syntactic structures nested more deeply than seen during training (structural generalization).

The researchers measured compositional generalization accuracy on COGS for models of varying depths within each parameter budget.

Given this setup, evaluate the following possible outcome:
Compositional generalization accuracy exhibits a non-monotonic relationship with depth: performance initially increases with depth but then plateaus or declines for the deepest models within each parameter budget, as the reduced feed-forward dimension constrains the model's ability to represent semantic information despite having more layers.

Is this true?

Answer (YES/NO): NO